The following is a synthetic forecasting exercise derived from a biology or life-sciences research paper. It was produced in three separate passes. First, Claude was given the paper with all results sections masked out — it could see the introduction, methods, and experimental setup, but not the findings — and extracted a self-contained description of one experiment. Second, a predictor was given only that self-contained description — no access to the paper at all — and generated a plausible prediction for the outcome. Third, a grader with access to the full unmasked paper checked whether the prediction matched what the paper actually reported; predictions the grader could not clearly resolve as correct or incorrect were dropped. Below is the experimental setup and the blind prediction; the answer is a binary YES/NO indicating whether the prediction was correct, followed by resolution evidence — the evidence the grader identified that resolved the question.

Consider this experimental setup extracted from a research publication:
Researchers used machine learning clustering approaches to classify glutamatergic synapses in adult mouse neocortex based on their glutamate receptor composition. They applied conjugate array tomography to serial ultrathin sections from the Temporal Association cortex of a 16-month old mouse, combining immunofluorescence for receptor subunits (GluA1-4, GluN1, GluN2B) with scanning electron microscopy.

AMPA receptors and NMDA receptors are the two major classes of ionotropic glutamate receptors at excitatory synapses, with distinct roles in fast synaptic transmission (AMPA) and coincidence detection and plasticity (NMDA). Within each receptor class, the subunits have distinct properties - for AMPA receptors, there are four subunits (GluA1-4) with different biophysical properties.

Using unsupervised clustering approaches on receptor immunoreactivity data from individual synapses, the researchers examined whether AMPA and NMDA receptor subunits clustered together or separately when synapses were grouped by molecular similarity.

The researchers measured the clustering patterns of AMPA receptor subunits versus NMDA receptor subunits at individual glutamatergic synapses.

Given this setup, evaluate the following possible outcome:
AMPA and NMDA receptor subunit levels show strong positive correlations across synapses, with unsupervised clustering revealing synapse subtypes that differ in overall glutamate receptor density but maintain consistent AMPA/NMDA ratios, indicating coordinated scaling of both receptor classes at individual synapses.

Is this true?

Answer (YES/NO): NO